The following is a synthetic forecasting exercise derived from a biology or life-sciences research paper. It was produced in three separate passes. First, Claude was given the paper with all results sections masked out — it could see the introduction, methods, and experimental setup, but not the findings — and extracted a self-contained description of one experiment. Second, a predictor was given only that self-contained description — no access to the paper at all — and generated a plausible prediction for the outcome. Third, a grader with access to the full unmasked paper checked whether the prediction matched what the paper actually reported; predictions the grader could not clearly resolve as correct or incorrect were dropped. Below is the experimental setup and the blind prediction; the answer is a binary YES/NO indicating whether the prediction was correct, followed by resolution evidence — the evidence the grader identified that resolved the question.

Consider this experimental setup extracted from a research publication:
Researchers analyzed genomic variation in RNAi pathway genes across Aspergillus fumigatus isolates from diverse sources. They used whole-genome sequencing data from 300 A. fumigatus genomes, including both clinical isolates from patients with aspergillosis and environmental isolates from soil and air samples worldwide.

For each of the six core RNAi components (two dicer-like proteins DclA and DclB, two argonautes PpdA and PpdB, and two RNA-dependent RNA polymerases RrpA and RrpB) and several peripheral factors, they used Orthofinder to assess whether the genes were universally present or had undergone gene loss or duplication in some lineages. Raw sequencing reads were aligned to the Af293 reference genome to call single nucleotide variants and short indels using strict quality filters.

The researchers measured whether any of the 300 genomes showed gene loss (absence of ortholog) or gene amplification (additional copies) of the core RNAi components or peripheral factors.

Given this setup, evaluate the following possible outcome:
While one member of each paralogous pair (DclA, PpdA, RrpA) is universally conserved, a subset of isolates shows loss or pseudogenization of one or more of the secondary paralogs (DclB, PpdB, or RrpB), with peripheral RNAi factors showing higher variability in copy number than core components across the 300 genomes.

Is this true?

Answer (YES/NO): NO